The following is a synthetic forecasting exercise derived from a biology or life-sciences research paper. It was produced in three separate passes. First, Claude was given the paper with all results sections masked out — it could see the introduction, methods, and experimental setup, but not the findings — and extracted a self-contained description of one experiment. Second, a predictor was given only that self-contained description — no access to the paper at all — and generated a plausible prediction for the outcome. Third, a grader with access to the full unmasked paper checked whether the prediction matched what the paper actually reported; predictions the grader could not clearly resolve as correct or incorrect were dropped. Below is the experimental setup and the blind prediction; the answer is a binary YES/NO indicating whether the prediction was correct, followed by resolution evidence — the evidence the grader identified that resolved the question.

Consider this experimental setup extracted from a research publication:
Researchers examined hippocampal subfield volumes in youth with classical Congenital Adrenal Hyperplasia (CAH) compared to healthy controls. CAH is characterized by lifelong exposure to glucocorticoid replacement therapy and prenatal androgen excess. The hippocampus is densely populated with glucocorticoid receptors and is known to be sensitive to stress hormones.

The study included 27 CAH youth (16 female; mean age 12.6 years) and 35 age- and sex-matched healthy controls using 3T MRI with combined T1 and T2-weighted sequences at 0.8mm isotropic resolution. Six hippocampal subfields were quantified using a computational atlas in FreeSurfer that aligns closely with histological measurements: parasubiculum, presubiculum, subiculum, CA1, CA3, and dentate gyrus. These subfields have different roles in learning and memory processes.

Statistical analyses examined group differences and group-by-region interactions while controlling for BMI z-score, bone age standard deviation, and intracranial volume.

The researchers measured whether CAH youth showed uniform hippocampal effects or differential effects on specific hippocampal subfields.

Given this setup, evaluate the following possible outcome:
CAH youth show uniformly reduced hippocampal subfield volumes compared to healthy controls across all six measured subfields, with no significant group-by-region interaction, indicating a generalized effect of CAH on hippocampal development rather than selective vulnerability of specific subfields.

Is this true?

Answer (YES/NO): NO